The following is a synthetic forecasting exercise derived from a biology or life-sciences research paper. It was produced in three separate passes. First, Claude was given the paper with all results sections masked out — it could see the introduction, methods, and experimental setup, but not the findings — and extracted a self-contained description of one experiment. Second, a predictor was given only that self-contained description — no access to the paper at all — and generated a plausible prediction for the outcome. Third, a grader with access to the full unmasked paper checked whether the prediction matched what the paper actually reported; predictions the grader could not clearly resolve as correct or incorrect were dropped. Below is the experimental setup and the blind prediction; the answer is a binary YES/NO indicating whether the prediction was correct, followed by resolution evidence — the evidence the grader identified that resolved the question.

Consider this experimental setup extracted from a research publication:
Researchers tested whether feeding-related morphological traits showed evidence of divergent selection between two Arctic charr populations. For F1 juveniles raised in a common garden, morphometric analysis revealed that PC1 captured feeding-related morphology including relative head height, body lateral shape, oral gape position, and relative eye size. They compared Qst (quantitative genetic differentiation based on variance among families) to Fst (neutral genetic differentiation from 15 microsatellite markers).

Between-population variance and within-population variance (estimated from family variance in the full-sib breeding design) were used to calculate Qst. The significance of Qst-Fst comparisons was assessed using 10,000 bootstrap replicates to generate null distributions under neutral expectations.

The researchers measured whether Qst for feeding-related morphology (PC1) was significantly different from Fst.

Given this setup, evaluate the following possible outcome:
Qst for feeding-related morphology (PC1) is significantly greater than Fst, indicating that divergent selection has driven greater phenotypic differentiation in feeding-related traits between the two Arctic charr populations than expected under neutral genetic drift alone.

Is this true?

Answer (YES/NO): NO